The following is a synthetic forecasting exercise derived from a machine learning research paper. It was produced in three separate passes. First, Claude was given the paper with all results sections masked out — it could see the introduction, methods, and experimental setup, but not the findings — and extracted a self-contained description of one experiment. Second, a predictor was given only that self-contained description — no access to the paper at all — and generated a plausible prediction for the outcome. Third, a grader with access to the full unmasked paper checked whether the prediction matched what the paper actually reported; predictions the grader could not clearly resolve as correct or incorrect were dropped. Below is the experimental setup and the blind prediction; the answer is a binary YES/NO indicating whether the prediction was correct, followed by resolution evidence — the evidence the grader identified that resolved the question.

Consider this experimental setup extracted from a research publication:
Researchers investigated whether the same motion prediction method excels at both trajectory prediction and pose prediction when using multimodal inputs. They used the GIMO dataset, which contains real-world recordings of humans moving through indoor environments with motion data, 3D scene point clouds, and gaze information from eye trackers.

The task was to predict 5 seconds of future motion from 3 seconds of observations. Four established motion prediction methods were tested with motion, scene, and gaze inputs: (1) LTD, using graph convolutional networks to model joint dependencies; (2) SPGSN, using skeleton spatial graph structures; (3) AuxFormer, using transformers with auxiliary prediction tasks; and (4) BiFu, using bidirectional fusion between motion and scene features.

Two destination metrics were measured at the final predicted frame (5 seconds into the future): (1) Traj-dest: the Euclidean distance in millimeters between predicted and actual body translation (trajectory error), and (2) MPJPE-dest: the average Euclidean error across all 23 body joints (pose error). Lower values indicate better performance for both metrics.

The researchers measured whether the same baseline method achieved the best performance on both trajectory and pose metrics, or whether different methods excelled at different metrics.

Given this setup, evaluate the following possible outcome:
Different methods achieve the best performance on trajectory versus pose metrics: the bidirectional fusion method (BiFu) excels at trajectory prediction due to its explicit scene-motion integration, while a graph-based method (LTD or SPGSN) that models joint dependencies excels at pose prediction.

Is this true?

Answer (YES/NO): NO